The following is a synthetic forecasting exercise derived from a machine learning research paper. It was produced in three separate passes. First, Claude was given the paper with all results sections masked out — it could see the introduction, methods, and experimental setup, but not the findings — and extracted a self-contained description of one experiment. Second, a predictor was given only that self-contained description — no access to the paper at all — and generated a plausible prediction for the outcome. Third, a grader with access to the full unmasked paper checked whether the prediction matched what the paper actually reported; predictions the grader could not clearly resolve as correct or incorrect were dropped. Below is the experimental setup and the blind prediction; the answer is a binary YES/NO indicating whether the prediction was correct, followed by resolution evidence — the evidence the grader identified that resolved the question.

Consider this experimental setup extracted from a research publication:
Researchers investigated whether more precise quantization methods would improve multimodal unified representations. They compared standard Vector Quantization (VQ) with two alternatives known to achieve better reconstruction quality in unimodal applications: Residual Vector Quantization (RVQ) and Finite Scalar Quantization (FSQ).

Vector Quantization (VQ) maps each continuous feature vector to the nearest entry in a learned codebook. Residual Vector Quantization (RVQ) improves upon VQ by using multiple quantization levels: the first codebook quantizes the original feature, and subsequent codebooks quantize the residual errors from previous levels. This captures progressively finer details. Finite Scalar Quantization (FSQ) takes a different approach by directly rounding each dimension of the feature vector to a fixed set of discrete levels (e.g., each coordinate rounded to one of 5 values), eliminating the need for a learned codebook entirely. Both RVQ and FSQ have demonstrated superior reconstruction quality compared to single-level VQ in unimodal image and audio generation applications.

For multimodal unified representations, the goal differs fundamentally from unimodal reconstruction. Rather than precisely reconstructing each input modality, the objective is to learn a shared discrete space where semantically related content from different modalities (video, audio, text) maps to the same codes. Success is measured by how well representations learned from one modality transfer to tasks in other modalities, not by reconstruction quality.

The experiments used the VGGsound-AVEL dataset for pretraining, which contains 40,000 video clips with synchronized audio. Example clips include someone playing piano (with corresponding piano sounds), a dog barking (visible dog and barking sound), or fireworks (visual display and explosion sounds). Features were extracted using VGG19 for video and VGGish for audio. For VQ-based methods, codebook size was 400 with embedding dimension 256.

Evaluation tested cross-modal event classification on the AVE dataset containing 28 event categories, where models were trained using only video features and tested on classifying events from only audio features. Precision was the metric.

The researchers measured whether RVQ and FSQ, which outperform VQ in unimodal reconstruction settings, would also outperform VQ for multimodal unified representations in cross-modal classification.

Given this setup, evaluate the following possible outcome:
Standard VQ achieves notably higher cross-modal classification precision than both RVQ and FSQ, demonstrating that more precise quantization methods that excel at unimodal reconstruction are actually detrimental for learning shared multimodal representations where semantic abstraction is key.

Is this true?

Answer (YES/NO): NO